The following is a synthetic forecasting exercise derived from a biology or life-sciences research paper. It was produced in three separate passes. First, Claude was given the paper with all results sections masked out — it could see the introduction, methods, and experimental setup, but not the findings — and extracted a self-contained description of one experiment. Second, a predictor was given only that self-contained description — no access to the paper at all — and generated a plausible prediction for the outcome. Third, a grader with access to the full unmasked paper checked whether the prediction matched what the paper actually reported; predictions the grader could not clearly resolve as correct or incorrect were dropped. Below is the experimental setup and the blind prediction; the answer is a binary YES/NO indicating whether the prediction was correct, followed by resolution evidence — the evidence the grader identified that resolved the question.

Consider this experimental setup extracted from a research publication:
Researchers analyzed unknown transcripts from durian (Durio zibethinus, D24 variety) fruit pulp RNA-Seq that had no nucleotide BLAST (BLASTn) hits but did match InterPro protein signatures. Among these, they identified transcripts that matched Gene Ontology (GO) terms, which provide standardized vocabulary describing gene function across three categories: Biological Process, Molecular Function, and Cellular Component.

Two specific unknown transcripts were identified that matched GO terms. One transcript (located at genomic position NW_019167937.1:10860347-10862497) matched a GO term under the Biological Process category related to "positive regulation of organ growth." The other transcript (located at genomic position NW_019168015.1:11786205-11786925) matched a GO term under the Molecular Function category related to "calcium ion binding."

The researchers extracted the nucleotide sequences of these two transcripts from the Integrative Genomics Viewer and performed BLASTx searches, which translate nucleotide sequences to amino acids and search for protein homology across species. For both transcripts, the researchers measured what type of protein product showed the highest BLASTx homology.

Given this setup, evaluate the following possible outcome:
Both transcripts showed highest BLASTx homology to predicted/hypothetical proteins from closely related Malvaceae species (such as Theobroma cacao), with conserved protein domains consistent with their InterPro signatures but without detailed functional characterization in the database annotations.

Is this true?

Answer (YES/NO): NO